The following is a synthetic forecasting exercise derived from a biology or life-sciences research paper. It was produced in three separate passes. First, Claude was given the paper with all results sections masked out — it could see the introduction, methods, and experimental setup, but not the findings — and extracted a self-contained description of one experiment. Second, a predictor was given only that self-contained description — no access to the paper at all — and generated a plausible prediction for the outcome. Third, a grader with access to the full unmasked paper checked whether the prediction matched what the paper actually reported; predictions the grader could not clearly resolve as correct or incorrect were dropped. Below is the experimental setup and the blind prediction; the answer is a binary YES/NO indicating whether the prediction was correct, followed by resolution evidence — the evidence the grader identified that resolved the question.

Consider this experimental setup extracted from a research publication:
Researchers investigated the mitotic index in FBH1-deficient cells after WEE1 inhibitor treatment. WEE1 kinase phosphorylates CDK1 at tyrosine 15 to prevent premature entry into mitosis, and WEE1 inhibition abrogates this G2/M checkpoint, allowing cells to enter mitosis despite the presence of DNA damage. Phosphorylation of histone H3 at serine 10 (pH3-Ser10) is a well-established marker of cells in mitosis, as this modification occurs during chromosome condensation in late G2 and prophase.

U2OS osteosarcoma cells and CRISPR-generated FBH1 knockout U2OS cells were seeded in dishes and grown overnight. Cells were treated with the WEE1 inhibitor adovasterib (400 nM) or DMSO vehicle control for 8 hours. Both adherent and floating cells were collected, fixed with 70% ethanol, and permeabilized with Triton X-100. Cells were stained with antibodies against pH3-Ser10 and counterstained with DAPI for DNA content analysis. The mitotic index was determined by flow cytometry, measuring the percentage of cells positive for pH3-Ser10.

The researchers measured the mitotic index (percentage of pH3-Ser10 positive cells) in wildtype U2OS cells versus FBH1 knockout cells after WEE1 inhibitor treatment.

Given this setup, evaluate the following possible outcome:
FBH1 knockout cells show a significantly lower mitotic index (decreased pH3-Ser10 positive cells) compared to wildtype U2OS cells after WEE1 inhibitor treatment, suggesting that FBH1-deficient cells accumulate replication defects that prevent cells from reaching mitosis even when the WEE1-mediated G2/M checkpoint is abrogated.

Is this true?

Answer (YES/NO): YES